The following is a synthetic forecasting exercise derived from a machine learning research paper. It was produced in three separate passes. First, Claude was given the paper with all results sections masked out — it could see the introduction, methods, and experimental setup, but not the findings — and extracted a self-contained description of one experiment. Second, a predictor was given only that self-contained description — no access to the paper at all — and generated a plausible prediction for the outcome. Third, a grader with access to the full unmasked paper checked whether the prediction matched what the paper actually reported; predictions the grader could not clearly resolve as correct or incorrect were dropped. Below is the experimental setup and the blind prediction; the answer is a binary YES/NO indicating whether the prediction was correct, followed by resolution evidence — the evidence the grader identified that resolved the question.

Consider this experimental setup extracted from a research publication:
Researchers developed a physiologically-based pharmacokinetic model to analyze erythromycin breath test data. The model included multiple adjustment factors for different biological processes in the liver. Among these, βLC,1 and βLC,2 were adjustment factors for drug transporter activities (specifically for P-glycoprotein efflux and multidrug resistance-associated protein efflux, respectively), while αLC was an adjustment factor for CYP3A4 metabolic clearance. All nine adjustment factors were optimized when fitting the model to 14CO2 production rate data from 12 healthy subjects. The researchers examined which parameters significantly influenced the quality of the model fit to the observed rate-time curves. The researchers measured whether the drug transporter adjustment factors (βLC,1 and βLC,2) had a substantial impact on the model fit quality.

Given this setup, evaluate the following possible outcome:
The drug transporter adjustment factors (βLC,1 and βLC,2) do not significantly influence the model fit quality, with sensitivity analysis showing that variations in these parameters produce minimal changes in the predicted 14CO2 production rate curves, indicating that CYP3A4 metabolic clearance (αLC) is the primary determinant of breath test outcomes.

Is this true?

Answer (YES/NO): NO